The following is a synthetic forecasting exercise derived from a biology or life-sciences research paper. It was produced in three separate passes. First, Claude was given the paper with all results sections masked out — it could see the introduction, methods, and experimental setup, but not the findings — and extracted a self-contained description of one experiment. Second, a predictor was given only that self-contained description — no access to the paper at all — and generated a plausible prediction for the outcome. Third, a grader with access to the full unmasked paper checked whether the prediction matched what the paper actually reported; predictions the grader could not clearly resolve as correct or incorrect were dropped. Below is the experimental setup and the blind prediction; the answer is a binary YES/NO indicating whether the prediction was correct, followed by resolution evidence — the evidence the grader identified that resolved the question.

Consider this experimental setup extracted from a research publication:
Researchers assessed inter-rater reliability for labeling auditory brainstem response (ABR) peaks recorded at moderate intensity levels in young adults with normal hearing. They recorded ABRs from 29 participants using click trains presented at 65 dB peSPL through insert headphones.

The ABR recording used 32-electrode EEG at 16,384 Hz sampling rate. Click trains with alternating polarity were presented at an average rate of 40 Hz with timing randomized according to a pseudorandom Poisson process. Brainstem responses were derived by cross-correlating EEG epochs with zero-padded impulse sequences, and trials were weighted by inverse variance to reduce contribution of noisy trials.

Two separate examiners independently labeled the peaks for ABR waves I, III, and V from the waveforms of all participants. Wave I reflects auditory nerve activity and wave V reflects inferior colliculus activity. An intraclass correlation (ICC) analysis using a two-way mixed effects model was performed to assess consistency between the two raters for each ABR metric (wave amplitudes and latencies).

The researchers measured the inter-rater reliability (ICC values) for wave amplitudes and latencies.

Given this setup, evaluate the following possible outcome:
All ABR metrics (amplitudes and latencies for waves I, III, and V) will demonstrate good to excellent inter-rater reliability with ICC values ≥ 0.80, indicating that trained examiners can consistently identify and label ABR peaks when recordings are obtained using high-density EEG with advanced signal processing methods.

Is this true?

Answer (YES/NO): NO